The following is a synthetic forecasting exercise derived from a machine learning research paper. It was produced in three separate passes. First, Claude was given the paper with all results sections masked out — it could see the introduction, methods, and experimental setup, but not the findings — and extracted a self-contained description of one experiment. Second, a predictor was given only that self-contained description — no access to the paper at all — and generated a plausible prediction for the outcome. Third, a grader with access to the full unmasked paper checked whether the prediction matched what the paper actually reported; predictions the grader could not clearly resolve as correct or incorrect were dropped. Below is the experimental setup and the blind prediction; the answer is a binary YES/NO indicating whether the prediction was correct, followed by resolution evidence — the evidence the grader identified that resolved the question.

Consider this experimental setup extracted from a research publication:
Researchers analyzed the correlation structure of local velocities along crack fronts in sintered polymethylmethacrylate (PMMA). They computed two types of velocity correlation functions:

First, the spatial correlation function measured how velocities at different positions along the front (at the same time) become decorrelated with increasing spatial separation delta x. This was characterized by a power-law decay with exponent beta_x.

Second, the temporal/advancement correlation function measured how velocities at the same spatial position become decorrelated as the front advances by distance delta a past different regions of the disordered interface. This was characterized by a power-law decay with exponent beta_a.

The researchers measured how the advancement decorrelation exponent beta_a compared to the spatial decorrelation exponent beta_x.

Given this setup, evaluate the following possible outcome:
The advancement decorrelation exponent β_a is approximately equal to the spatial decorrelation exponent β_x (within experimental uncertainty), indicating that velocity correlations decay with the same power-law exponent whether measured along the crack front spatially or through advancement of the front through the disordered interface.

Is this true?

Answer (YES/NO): NO